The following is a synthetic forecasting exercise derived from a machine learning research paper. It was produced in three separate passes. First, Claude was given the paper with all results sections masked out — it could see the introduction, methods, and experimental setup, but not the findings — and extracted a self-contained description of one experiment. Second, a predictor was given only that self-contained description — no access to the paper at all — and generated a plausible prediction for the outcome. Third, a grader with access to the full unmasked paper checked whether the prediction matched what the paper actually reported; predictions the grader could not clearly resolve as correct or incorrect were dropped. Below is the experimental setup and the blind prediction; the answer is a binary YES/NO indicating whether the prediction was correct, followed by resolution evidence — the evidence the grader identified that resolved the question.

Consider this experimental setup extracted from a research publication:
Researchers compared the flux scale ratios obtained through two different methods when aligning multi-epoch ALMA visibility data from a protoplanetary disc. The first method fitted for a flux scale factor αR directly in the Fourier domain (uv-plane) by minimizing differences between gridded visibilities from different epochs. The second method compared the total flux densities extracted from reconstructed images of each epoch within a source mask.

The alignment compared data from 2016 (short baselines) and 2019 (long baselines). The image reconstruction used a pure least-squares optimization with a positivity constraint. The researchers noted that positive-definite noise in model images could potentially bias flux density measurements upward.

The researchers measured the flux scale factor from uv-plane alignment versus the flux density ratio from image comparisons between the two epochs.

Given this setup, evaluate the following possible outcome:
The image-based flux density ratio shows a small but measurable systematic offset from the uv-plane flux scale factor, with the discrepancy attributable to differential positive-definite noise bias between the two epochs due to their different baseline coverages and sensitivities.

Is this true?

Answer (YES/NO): YES